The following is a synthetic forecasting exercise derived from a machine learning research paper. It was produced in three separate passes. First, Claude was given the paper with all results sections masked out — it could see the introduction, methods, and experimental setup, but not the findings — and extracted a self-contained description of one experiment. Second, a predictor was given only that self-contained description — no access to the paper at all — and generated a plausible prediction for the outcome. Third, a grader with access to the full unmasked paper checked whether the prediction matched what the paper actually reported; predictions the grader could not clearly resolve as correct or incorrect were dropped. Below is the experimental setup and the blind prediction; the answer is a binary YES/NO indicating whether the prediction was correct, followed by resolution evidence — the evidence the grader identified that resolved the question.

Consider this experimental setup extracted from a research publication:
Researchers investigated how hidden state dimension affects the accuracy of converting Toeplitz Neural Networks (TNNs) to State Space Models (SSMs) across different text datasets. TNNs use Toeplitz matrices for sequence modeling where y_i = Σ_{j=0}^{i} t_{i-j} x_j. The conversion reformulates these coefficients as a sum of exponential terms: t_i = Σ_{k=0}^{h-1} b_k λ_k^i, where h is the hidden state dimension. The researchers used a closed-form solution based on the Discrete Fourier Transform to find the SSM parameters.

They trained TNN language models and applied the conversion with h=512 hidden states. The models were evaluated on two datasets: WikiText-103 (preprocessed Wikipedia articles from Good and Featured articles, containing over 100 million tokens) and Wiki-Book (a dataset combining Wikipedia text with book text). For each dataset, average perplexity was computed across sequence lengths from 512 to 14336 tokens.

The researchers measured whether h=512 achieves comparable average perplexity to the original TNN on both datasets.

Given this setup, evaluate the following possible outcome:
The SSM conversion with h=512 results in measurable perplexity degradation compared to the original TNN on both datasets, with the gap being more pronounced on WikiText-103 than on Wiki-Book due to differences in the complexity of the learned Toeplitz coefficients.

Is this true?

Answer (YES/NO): NO